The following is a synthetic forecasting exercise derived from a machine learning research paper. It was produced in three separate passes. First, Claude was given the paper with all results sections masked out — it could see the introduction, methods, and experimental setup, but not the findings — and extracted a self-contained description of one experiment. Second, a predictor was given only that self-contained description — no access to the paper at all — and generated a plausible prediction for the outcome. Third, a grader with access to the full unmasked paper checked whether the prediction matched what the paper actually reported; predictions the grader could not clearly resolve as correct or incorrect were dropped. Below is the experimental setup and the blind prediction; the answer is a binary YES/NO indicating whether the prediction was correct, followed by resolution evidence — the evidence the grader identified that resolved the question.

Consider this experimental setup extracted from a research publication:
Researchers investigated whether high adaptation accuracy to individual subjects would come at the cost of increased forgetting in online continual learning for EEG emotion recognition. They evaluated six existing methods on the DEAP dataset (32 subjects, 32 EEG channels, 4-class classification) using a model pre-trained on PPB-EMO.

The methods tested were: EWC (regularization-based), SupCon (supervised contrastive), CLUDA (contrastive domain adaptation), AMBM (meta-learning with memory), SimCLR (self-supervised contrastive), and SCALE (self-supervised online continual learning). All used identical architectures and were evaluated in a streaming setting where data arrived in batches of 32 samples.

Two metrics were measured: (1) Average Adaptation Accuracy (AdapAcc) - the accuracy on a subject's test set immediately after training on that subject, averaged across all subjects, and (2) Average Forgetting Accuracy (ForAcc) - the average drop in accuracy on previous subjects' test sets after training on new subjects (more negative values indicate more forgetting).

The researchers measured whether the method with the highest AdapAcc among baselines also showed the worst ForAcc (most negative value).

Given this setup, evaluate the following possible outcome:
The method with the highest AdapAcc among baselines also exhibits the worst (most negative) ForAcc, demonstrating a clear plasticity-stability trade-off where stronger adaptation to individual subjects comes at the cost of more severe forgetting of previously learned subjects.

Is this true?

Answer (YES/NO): YES